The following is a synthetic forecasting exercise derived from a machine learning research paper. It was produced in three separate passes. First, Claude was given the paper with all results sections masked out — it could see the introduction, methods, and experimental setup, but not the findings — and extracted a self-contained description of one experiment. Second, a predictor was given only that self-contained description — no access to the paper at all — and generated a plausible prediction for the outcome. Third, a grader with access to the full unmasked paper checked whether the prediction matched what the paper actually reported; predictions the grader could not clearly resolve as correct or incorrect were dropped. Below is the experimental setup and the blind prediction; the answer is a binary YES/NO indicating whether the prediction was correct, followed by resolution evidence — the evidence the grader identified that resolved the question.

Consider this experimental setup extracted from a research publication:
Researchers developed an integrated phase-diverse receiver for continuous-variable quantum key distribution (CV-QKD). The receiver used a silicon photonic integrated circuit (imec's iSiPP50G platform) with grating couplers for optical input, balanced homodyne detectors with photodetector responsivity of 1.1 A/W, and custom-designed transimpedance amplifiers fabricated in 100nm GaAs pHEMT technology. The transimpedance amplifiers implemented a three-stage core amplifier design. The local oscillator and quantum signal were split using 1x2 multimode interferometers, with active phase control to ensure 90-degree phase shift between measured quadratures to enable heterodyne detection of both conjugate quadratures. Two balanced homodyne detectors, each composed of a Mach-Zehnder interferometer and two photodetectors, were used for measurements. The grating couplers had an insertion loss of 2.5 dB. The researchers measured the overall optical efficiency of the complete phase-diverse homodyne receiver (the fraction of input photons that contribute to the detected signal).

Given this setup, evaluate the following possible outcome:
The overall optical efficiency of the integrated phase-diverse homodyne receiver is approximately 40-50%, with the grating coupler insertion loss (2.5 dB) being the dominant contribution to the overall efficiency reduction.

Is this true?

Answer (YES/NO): YES